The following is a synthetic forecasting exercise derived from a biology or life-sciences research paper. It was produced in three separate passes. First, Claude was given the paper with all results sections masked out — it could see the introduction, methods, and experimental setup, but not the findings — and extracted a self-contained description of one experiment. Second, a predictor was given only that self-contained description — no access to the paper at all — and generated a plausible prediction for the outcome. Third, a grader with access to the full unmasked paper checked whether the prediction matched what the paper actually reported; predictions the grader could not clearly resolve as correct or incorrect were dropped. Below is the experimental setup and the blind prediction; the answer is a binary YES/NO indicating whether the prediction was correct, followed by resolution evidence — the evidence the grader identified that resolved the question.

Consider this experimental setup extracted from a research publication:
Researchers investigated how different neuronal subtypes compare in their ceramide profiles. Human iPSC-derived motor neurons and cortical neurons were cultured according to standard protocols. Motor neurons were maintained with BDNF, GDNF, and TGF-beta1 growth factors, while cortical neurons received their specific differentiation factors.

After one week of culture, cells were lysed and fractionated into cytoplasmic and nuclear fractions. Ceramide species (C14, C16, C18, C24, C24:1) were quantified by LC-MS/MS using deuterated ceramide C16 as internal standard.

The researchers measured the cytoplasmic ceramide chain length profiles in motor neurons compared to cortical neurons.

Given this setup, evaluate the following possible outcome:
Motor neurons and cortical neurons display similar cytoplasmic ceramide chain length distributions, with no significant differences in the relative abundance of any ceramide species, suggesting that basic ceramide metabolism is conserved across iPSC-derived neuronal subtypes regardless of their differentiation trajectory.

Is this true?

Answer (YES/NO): NO